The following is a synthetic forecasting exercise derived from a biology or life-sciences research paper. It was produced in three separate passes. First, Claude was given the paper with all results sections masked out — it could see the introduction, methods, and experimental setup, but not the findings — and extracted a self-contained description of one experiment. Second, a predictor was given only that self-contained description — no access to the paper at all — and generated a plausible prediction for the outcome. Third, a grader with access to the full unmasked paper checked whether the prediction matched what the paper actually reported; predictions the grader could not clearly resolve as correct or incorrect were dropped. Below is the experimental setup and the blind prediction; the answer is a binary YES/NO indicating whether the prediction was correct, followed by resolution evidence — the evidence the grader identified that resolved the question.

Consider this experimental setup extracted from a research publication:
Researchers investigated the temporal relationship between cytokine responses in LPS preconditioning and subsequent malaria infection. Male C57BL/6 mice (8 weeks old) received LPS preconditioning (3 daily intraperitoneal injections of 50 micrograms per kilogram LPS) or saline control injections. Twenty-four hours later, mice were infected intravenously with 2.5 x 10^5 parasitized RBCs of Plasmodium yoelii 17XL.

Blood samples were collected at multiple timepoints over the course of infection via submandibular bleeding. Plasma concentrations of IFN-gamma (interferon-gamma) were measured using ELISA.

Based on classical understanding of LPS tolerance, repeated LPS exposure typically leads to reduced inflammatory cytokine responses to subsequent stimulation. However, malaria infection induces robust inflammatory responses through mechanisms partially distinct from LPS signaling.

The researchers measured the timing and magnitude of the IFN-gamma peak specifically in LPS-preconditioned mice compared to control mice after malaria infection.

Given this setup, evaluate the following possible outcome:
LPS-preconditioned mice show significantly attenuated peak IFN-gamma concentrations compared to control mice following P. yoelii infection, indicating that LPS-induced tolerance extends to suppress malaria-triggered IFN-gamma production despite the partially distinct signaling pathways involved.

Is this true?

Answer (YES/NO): NO